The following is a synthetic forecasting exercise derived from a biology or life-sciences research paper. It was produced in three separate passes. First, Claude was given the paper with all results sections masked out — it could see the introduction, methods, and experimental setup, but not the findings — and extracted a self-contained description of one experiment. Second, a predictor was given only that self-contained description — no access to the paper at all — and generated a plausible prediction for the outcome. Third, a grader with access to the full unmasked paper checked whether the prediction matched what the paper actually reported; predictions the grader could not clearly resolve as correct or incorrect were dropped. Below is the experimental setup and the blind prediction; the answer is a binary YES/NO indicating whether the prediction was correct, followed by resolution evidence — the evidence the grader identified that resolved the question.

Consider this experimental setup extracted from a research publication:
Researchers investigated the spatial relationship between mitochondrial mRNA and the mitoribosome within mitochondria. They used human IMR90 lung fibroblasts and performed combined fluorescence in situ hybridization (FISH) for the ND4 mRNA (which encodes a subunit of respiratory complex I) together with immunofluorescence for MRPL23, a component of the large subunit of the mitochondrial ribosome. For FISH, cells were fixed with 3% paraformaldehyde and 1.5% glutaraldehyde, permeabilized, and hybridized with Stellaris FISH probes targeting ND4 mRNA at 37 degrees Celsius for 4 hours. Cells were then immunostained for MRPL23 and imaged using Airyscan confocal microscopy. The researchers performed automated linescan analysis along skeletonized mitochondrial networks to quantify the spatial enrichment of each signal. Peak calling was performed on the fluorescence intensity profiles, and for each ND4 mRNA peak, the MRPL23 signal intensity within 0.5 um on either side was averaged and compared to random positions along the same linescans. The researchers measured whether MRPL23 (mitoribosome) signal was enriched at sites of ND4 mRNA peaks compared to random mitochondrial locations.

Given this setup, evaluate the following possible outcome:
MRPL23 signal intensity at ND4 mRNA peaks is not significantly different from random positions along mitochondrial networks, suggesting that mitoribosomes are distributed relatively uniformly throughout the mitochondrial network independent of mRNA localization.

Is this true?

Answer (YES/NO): NO